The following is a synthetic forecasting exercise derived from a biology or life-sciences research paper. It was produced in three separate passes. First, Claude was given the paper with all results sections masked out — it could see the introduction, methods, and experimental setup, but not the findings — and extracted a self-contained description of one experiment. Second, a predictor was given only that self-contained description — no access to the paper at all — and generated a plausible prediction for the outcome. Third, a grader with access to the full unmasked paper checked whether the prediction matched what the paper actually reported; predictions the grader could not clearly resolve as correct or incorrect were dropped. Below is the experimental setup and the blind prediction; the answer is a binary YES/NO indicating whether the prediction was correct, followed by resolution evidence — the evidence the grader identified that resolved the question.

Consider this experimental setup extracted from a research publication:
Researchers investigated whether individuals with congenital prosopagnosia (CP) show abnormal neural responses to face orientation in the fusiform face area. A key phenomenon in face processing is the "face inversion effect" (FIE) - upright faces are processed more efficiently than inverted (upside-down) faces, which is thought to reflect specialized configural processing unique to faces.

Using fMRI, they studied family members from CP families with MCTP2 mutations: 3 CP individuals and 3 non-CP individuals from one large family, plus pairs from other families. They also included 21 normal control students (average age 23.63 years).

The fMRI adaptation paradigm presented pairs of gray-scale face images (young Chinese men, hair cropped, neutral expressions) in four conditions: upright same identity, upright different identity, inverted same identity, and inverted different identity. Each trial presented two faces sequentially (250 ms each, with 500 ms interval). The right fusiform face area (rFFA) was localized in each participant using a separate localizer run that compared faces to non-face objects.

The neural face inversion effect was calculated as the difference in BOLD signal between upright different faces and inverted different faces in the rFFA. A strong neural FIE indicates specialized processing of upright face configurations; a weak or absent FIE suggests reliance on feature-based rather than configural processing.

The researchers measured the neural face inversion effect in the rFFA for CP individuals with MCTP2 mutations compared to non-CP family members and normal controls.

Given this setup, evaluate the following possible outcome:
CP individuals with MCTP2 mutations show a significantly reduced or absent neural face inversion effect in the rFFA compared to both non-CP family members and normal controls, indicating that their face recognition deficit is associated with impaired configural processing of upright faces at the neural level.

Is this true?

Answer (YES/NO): NO